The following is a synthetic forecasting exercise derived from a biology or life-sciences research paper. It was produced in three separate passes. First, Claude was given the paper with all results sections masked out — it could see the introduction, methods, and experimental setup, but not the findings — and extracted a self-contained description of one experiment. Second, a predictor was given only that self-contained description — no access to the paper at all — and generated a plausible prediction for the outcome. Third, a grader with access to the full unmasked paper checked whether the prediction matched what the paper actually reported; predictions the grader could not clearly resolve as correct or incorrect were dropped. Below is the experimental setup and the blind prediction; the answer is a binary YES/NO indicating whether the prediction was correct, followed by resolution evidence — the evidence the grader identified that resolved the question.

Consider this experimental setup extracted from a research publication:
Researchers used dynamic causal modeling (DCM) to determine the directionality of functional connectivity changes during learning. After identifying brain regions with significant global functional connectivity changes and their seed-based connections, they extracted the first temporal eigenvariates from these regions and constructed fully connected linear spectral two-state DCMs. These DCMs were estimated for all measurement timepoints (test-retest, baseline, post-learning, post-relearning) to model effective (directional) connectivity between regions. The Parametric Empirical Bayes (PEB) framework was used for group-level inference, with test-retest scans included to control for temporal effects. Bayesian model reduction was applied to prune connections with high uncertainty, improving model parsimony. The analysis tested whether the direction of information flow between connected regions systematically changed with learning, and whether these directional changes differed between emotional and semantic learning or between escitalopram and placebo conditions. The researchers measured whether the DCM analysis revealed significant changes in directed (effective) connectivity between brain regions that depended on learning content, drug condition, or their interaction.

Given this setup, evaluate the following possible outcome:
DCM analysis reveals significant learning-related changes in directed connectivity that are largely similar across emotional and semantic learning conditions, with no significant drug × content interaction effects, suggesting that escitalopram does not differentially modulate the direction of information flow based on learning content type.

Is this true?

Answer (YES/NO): NO